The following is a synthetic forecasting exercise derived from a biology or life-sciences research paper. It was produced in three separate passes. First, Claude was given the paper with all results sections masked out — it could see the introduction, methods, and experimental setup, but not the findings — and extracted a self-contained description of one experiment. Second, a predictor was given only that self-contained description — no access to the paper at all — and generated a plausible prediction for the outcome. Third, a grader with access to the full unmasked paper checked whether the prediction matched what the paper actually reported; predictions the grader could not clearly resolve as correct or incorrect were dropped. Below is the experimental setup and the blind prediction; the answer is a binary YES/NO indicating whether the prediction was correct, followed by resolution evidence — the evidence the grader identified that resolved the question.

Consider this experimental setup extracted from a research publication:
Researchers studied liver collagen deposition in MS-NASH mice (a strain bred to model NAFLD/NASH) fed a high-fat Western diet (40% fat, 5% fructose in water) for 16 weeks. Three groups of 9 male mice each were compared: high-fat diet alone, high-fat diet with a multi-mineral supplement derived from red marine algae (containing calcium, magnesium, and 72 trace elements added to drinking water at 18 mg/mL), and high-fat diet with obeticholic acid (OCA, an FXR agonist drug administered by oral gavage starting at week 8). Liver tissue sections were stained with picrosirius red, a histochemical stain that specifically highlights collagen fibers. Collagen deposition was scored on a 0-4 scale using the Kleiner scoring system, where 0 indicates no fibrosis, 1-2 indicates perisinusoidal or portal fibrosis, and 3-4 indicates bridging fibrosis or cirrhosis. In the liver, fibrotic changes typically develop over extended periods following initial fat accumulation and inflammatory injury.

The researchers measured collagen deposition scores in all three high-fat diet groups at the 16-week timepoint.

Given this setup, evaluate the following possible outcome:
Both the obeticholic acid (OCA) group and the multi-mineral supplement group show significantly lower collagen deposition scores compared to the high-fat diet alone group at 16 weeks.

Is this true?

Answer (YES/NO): NO